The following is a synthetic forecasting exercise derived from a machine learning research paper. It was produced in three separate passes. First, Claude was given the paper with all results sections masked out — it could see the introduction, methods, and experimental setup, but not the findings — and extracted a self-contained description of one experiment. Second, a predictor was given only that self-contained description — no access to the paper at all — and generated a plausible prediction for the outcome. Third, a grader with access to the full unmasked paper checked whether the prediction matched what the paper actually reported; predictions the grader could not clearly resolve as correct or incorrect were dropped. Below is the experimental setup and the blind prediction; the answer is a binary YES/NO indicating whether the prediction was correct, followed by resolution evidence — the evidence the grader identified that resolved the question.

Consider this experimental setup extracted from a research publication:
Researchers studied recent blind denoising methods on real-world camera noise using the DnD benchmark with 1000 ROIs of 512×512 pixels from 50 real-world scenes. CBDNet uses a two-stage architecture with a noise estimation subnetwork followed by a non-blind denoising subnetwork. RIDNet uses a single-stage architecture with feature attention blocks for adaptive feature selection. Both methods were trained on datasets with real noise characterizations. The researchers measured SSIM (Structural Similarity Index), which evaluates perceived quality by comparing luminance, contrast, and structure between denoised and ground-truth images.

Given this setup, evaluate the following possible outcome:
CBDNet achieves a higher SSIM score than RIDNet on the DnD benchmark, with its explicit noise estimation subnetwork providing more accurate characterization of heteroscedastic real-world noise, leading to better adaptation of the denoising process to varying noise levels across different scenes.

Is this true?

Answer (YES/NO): NO